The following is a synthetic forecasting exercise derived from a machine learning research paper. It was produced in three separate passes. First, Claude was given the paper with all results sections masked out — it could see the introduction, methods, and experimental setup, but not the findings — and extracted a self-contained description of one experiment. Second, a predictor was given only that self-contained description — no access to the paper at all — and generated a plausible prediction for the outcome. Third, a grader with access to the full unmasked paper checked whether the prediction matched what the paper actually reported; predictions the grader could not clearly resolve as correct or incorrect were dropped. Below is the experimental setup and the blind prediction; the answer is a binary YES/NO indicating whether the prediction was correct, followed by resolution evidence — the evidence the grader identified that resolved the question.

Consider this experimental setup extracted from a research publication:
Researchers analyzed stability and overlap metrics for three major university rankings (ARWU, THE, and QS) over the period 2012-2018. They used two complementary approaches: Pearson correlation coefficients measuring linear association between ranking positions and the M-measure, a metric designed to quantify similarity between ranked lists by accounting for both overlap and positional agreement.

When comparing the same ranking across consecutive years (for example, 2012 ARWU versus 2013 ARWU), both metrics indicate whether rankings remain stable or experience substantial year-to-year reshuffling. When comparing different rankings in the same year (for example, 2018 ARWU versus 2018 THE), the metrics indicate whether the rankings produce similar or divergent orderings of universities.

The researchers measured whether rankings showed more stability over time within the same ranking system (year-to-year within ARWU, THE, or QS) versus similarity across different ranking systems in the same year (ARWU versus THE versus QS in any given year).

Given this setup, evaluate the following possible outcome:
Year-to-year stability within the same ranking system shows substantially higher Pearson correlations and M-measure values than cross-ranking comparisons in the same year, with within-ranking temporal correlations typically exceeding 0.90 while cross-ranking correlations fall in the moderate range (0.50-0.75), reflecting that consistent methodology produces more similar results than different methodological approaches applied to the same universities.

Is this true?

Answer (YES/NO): NO